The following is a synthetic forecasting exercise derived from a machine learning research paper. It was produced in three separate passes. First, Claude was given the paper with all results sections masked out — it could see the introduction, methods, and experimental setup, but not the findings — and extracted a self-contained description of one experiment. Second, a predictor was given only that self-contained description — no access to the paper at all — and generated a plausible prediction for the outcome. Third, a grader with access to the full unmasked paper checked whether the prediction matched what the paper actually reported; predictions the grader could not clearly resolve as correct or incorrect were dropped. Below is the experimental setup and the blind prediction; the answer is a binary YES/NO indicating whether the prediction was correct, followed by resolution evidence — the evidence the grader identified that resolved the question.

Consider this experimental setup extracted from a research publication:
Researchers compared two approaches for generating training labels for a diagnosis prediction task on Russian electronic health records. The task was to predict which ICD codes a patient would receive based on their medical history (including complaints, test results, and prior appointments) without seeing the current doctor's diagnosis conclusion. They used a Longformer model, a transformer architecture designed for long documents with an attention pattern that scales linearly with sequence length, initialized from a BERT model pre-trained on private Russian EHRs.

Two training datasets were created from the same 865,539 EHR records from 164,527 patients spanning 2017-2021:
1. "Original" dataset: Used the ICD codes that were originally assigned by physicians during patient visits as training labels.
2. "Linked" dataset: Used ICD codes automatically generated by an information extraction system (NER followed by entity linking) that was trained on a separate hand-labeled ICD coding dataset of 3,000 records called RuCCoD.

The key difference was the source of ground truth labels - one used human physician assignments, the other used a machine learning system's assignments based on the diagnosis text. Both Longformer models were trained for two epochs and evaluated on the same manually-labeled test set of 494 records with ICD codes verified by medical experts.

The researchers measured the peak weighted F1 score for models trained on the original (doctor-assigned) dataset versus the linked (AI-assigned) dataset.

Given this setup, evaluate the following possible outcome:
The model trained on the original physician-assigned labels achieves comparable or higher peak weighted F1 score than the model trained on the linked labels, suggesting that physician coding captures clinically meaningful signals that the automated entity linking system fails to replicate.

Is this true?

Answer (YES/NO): NO